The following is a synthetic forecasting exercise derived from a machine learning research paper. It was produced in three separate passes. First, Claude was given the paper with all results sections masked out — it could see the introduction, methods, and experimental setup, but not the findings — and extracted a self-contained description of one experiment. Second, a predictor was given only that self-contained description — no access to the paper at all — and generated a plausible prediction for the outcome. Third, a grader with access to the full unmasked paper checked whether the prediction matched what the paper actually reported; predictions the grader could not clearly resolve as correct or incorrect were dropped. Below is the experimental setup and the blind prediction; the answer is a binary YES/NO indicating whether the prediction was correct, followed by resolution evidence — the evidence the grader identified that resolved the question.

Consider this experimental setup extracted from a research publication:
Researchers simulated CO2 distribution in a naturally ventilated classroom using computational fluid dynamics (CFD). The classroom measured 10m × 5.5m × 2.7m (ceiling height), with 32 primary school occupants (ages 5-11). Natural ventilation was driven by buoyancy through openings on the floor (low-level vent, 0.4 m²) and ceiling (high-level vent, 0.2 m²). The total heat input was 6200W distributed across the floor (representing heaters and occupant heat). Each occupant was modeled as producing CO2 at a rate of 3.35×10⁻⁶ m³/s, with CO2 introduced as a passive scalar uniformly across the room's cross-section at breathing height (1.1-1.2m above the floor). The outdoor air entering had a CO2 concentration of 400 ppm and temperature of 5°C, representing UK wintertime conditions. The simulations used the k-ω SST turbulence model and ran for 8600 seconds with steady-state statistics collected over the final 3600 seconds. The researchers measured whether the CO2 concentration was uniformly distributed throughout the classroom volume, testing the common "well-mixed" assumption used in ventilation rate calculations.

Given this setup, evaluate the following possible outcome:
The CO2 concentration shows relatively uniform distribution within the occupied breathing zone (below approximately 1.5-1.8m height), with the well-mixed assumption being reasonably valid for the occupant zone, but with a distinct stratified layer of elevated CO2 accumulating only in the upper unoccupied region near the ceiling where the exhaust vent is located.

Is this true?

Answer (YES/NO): NO